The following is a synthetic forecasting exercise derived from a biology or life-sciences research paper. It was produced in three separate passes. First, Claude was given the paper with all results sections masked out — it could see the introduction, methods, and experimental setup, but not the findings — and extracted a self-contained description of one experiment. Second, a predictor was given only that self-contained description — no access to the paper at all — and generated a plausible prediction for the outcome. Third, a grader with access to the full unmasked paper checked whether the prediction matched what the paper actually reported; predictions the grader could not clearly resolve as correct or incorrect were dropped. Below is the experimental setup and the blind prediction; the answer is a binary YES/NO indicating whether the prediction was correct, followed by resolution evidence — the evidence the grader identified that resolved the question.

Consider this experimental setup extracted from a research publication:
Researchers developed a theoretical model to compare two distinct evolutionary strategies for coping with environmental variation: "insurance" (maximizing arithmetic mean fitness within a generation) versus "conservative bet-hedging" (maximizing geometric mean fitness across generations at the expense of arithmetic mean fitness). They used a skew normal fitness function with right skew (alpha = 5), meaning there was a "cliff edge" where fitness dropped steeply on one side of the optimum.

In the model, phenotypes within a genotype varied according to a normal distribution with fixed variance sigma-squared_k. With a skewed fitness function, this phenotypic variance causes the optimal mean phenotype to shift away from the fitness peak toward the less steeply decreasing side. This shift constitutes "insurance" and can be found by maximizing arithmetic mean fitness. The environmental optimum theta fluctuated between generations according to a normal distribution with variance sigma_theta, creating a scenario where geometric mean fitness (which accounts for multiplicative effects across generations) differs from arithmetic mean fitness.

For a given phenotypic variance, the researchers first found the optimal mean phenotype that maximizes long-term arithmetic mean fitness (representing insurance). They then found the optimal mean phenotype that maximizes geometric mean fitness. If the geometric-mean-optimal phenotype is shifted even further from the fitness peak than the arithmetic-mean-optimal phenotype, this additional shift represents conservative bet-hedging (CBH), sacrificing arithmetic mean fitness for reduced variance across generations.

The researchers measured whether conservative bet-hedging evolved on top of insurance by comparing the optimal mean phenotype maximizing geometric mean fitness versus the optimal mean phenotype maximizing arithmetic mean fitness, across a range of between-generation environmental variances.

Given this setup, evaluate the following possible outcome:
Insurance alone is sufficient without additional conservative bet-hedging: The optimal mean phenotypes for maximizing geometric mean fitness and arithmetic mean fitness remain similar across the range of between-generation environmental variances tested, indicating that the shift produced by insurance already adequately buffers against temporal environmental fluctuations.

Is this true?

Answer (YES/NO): YES